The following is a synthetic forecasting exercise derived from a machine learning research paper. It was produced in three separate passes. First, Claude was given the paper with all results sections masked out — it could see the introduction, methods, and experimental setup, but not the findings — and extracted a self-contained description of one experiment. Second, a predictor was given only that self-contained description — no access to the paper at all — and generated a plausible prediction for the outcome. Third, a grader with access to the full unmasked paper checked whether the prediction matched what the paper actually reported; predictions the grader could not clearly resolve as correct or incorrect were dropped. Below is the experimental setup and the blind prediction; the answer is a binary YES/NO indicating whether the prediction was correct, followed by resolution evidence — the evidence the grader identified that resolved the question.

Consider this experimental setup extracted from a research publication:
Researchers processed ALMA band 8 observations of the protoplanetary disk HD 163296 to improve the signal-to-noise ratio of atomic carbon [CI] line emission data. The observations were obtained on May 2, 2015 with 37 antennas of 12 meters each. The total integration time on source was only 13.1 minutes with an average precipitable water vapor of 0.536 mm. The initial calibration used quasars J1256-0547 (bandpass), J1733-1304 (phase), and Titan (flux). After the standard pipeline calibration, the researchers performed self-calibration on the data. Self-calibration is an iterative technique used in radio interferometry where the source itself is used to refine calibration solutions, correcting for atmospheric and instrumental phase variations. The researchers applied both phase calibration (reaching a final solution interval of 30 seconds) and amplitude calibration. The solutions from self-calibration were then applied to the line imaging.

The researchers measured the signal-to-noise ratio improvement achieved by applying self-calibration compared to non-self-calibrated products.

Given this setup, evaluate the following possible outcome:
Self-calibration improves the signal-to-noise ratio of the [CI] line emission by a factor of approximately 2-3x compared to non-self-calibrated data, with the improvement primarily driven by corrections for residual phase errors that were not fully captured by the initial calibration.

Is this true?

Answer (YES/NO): NO